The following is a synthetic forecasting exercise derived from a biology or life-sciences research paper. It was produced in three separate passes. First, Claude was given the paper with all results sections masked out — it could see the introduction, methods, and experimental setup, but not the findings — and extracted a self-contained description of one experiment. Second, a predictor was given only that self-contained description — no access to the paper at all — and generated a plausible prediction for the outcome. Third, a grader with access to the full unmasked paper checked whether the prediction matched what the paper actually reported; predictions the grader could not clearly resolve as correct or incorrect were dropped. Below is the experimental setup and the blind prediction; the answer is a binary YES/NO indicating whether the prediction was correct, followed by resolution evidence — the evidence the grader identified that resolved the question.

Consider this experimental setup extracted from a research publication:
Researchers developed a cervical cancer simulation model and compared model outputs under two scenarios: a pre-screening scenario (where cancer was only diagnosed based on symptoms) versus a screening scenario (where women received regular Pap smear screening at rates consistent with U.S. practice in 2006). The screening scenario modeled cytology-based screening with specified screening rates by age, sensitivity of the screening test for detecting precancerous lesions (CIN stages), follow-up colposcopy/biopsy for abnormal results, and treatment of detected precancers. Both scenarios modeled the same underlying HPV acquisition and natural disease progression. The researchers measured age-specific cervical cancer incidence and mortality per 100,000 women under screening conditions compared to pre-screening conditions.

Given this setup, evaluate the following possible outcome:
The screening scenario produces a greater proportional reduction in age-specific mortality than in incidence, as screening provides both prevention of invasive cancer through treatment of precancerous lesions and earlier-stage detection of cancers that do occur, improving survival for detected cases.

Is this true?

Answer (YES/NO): NO